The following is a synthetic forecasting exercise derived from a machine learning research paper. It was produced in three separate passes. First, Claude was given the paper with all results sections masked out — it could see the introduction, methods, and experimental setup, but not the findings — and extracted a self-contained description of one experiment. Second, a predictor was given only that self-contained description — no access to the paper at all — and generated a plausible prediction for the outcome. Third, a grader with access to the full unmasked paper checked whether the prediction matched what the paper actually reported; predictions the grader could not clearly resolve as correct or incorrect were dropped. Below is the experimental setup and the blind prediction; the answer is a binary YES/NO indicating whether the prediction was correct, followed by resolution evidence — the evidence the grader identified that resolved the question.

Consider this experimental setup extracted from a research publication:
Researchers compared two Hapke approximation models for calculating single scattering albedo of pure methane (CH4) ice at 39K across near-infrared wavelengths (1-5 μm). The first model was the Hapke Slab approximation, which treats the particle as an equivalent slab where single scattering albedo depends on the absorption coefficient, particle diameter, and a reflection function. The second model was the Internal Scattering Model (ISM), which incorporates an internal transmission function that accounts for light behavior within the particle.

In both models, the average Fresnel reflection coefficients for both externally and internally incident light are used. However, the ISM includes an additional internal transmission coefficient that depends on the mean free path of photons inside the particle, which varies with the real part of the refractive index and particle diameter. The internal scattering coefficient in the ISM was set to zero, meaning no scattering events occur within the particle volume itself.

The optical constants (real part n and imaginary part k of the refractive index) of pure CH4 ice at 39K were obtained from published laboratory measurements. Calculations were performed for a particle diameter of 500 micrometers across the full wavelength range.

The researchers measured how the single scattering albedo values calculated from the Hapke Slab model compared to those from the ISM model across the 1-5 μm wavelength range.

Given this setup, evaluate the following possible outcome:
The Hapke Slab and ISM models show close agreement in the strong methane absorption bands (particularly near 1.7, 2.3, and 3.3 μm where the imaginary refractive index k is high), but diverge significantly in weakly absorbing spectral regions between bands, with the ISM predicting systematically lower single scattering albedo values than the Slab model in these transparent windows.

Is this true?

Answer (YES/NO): NO